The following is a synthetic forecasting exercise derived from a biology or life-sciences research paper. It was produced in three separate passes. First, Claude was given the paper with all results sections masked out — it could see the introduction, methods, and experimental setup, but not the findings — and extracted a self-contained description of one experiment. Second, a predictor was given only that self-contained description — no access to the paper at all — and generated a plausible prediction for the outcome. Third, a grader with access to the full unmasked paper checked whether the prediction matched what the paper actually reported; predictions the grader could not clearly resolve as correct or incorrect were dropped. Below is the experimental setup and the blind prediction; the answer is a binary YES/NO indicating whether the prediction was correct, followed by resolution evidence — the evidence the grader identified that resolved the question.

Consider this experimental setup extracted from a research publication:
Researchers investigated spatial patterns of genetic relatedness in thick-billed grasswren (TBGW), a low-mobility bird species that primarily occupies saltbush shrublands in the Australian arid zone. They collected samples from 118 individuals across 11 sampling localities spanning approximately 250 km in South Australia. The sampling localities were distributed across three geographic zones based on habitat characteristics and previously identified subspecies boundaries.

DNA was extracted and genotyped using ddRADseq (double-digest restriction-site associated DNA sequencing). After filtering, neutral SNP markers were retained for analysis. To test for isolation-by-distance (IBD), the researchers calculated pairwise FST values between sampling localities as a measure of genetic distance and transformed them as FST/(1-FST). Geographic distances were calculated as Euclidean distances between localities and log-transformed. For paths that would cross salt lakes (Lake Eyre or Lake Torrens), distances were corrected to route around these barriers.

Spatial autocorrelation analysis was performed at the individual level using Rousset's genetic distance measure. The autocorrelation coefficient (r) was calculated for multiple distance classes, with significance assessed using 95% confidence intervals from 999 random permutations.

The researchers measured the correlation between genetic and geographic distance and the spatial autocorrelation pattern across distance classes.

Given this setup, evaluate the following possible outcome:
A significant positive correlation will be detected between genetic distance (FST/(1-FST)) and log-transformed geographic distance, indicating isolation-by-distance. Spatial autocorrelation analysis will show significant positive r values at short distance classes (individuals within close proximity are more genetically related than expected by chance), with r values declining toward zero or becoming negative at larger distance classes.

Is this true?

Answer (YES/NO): YES